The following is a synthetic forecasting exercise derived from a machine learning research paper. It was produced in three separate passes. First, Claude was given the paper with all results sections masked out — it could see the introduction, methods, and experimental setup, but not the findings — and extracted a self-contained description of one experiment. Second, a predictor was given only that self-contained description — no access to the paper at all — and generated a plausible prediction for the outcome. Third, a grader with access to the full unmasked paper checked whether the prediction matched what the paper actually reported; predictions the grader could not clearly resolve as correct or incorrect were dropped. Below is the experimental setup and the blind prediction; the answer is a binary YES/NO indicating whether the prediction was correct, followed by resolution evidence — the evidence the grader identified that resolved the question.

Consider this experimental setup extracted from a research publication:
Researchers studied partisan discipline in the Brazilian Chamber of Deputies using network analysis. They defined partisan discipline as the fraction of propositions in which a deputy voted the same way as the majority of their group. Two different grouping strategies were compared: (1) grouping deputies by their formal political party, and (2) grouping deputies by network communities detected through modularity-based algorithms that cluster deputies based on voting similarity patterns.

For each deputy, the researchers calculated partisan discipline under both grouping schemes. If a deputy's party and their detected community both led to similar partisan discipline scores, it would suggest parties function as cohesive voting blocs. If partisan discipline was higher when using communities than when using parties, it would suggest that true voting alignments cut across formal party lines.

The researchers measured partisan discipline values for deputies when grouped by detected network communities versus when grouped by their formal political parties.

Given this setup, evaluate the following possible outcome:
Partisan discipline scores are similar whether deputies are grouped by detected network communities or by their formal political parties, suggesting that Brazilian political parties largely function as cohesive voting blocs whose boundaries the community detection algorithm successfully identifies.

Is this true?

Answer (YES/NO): NO